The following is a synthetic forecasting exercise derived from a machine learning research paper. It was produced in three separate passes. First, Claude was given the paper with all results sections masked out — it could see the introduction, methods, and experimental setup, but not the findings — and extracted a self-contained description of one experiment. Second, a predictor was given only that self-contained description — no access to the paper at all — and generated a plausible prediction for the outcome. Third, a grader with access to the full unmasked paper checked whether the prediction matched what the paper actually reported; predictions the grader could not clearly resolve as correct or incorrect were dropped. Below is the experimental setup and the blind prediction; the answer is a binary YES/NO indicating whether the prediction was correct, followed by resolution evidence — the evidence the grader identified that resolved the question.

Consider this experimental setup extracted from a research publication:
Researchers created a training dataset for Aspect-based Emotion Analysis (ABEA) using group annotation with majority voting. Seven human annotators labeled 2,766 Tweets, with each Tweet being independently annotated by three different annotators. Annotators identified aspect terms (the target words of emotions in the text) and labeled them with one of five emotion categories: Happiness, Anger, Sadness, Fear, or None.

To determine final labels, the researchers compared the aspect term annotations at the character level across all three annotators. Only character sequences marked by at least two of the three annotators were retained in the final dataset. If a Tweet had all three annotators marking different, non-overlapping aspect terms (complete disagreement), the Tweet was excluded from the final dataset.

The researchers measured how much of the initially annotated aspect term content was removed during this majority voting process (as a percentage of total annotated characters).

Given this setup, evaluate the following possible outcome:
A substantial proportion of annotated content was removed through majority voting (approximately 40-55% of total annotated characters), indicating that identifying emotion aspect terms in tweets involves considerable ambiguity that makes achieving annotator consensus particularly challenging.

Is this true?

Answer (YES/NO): NO